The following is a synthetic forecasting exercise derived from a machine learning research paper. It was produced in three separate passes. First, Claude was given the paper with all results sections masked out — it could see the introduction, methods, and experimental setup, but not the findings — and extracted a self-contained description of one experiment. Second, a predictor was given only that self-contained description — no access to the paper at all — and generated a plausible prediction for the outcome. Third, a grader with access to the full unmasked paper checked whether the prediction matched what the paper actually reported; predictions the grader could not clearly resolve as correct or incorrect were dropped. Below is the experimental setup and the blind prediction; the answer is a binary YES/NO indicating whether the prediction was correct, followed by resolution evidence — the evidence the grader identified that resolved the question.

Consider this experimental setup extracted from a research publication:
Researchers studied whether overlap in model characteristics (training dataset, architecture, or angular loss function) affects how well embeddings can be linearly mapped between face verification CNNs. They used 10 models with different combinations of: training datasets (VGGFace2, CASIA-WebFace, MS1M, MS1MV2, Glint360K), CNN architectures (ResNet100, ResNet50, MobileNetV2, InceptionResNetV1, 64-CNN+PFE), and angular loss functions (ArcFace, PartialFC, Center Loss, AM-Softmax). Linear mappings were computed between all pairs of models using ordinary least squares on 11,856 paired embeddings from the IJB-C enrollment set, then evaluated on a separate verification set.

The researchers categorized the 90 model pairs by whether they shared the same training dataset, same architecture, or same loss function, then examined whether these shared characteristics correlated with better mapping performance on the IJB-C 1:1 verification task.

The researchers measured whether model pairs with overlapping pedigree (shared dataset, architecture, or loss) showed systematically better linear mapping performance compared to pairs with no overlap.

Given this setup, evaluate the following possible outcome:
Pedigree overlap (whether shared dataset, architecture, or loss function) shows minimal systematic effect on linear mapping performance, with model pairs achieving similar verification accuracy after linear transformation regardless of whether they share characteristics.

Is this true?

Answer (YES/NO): YES